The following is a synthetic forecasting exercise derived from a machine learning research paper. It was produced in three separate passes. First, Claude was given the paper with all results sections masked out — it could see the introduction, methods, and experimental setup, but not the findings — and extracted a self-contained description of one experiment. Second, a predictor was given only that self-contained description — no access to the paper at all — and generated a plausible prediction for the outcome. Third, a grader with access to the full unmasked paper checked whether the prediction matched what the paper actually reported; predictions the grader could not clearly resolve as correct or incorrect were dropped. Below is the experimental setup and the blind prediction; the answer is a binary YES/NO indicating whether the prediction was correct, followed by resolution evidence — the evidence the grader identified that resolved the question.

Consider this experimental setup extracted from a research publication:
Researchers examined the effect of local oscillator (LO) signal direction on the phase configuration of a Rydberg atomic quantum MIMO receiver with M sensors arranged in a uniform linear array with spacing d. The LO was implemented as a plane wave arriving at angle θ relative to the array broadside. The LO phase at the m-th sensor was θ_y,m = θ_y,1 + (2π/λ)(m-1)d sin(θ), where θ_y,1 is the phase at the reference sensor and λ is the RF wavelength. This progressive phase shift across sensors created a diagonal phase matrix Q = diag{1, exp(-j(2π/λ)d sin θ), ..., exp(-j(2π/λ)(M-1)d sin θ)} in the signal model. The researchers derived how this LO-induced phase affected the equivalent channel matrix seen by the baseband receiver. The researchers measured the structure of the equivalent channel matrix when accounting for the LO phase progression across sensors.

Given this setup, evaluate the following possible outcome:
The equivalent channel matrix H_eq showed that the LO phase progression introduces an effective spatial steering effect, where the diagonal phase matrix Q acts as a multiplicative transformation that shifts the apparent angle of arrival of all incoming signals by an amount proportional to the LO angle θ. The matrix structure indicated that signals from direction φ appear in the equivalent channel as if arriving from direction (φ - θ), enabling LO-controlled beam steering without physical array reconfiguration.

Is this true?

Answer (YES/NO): NO